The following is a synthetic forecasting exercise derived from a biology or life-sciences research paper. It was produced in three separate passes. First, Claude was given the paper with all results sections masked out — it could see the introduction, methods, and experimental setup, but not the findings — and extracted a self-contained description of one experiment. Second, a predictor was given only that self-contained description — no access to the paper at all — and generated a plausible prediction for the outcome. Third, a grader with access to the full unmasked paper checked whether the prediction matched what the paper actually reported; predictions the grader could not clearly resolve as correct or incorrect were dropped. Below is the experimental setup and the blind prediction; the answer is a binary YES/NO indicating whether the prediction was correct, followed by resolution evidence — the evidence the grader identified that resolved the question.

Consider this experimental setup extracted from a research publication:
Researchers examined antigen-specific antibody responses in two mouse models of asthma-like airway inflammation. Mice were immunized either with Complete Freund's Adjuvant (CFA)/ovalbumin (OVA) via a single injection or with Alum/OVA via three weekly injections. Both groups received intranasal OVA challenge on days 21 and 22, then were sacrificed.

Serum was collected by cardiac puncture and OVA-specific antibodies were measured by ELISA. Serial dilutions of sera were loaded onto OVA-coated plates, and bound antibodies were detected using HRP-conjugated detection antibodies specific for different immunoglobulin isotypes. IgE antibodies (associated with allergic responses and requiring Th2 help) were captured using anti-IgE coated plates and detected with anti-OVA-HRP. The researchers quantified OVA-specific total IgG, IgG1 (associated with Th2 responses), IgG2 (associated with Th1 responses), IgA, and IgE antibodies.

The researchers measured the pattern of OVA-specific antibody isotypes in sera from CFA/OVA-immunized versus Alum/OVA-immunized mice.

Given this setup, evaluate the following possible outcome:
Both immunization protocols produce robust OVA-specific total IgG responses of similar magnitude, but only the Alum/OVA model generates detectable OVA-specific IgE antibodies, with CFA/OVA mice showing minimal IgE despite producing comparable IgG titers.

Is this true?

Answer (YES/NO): NO